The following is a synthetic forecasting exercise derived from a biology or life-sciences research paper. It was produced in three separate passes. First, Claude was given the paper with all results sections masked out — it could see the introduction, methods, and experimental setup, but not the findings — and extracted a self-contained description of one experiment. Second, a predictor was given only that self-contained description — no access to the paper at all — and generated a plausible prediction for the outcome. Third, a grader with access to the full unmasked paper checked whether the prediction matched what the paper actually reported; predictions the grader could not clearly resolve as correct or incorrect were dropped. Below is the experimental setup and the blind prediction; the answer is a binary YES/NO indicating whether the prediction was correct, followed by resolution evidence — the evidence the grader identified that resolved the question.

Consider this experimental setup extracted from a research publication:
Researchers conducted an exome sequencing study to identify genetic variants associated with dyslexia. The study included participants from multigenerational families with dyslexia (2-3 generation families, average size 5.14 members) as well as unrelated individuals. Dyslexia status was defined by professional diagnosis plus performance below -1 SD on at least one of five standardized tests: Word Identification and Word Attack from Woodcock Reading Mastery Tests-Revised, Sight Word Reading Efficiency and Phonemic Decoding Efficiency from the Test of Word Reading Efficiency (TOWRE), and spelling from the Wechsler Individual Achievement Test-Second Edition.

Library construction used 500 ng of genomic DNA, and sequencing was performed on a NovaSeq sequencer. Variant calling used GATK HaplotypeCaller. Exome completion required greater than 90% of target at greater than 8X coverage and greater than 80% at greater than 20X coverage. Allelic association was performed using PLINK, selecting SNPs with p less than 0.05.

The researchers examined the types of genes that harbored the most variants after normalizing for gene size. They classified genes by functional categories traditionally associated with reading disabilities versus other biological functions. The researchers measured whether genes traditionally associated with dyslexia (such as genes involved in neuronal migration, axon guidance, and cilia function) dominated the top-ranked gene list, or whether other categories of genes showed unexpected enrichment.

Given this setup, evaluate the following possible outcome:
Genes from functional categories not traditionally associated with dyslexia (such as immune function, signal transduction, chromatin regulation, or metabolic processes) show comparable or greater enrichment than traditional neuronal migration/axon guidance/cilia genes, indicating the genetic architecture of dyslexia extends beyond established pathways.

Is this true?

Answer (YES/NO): YES